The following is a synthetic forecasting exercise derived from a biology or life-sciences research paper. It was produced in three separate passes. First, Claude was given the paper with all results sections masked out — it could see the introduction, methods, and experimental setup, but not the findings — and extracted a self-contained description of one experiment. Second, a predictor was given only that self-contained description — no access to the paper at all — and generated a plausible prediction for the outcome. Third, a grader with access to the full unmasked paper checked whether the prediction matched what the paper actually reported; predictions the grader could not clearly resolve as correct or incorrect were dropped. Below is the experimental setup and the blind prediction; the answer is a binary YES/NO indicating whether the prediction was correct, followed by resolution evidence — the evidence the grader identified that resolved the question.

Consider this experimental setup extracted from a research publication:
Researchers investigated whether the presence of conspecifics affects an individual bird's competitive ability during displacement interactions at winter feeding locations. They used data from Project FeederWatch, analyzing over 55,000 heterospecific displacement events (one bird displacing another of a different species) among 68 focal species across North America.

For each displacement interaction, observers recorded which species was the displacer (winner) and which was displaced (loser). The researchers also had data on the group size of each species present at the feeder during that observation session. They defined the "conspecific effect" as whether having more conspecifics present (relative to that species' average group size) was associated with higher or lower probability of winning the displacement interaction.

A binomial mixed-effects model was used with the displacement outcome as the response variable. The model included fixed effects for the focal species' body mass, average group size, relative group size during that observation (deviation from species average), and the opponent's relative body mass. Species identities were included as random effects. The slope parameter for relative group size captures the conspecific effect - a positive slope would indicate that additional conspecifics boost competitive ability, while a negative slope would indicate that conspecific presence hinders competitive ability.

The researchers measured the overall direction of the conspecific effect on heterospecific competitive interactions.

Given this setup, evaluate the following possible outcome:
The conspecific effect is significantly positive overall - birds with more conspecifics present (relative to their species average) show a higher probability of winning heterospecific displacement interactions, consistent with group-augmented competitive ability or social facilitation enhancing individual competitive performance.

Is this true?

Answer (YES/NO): NO